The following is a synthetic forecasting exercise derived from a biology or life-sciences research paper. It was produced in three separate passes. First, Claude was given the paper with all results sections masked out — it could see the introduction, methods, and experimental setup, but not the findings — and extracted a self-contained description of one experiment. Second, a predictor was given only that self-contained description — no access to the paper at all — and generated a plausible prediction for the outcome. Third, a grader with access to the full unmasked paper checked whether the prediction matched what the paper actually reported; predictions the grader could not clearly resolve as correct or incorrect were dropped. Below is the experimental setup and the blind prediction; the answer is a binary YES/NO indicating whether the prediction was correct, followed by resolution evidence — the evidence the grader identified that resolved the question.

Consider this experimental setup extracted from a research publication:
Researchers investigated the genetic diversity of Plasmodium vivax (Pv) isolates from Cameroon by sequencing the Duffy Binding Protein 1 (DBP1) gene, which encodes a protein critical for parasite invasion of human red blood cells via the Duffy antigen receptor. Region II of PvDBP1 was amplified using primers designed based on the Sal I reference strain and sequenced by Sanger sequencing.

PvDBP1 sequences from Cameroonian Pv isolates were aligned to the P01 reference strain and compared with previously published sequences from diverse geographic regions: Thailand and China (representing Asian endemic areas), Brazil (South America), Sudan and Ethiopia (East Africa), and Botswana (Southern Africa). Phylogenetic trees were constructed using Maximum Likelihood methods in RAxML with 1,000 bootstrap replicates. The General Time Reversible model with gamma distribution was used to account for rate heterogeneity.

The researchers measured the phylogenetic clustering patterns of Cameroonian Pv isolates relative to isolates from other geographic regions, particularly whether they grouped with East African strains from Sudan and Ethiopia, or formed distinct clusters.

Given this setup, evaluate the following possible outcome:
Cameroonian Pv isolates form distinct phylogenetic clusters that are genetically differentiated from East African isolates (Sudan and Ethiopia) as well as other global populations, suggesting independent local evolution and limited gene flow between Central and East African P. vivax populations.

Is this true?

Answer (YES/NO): YES